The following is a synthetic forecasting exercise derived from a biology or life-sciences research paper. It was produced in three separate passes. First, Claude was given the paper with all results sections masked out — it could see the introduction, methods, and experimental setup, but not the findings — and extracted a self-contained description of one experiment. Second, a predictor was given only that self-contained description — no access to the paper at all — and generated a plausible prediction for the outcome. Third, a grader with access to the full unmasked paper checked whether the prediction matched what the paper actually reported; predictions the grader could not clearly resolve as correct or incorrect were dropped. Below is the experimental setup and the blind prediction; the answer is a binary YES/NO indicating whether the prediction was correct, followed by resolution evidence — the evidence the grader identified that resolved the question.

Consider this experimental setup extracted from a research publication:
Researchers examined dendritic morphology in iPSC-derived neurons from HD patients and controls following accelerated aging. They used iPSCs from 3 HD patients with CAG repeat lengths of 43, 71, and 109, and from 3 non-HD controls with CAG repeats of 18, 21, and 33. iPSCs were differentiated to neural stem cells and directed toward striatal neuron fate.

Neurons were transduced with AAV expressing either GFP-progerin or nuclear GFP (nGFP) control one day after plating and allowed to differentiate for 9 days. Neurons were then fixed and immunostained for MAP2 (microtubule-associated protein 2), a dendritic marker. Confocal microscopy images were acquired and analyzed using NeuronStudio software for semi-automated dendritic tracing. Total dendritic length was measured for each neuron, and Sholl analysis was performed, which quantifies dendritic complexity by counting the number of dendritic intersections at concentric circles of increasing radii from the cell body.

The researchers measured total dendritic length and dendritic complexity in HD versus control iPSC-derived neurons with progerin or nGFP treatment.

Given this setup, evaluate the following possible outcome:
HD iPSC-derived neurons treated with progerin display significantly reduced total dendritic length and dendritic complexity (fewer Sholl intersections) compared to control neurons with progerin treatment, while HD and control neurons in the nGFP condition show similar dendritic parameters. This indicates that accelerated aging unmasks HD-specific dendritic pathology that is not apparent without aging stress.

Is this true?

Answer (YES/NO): NO